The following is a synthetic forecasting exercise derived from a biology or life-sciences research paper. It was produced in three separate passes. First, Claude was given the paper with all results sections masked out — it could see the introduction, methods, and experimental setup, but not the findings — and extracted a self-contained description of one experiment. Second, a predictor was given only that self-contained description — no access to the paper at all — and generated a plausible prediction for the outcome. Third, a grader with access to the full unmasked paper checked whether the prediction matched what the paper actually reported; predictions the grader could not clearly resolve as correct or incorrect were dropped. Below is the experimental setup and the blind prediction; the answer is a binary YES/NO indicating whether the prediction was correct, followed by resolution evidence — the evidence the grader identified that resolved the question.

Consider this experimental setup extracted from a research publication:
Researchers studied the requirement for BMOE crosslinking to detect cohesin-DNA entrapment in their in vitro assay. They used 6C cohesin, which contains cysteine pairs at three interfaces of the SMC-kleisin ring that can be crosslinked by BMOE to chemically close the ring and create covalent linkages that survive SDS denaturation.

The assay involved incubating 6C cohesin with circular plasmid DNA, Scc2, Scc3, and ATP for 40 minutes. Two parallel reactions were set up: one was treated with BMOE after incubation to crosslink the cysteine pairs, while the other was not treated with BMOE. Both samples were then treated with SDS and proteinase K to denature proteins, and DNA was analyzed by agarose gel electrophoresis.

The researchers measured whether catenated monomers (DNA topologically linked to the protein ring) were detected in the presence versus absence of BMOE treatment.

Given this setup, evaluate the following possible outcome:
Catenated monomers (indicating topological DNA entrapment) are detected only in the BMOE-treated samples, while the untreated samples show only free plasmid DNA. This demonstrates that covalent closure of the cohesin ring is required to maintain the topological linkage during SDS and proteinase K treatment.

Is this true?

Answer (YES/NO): YES